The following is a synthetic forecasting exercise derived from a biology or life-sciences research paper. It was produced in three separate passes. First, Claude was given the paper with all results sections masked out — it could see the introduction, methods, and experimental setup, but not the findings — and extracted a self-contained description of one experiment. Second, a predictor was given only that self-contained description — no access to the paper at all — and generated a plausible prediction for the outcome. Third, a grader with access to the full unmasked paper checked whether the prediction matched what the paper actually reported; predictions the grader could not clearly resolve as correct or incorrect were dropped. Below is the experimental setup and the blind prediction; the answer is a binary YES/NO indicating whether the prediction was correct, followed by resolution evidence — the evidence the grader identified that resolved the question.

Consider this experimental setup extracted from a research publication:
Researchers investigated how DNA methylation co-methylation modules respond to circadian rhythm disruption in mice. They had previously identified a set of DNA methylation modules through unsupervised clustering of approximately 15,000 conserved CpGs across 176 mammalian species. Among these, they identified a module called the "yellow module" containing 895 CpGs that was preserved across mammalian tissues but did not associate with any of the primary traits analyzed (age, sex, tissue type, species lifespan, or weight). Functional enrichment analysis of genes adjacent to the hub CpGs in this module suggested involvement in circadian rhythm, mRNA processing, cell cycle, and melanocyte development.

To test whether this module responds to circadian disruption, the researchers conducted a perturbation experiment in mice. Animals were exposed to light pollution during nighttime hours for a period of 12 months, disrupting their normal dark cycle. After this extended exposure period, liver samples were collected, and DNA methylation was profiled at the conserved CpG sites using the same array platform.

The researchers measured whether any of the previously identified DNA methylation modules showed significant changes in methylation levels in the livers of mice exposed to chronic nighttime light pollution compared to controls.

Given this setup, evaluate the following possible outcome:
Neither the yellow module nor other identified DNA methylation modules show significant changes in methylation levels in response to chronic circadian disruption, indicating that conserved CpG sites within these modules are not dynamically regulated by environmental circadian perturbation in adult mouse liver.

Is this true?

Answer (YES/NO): NO